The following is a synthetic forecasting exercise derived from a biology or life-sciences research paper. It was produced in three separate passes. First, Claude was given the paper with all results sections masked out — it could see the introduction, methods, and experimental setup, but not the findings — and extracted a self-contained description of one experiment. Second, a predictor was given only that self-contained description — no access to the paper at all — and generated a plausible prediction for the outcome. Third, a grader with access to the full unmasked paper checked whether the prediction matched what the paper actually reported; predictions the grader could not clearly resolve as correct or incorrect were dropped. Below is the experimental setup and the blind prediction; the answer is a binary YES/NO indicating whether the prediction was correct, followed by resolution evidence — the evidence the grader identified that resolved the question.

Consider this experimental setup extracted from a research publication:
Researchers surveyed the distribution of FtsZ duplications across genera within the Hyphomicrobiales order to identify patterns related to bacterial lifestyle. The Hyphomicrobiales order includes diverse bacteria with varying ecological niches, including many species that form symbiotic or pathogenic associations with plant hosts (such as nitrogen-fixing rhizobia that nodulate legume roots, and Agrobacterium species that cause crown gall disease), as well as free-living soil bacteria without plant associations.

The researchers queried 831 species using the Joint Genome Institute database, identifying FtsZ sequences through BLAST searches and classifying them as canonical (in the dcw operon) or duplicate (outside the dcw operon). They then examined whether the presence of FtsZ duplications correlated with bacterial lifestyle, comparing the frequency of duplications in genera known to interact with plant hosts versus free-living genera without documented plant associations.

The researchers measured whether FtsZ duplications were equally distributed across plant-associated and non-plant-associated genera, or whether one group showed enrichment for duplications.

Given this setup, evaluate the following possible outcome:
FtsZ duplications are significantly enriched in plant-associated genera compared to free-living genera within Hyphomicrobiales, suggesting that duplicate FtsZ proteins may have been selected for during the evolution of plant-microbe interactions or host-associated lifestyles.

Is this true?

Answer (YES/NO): YES